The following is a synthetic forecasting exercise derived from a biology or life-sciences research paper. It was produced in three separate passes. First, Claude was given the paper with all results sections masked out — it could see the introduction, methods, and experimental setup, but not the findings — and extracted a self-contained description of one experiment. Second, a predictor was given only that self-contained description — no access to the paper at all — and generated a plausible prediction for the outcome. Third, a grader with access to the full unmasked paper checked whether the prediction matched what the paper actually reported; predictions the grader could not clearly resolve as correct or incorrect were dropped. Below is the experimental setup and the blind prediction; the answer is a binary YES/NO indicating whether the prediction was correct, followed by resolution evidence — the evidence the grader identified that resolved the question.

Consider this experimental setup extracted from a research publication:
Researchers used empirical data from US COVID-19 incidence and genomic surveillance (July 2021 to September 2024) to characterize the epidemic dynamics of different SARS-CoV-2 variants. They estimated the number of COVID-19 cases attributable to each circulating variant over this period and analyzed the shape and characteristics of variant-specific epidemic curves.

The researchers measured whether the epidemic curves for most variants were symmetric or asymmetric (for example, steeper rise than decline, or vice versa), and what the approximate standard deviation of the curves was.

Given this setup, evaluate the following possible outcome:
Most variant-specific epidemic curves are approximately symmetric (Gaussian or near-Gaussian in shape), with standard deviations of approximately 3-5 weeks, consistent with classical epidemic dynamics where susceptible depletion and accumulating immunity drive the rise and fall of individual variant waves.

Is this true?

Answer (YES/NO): NO